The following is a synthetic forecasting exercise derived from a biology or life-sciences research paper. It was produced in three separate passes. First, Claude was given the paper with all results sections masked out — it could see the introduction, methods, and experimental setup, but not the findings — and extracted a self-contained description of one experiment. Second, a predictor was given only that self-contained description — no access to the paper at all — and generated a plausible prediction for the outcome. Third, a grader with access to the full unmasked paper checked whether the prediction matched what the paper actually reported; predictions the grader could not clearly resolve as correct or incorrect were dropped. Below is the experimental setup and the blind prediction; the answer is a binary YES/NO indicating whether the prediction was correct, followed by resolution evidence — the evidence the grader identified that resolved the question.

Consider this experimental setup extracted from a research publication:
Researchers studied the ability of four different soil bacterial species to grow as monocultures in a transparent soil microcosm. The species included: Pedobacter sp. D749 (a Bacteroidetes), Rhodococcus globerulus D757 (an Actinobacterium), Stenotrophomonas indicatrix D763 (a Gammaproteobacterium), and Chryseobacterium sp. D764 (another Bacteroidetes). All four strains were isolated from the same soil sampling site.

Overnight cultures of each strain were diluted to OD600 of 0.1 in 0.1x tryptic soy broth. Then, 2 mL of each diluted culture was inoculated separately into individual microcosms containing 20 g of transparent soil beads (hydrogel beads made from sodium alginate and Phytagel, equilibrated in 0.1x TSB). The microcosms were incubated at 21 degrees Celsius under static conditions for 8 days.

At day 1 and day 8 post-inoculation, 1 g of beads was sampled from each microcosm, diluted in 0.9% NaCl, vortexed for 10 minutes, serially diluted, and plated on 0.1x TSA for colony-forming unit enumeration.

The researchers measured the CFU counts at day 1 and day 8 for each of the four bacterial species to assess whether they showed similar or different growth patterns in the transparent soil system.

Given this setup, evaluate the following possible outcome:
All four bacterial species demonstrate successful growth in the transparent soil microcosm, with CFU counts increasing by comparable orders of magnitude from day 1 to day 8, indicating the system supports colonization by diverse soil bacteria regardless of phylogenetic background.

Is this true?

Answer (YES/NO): YES